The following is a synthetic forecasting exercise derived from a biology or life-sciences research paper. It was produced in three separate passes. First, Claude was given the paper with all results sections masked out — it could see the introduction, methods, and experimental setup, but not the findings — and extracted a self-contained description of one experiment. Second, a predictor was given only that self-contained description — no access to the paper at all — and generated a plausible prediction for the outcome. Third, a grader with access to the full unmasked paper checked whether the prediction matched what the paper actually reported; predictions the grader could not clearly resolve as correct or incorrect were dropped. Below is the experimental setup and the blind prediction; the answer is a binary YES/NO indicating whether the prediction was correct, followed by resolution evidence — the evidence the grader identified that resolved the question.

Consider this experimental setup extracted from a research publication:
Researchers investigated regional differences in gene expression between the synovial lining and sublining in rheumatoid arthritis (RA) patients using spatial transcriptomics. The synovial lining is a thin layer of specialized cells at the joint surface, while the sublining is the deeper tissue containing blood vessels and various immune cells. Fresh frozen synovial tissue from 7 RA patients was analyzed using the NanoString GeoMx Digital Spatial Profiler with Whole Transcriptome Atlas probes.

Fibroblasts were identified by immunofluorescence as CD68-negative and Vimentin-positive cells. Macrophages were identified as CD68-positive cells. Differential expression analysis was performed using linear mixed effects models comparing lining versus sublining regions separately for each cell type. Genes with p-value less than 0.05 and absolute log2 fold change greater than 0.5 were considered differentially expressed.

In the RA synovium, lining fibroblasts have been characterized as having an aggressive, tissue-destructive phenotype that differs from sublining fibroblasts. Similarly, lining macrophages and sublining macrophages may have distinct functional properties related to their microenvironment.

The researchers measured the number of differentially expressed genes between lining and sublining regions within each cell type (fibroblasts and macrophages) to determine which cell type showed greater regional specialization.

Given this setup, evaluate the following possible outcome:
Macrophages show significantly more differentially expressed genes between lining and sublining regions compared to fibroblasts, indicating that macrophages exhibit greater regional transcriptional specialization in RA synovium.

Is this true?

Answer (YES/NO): NO